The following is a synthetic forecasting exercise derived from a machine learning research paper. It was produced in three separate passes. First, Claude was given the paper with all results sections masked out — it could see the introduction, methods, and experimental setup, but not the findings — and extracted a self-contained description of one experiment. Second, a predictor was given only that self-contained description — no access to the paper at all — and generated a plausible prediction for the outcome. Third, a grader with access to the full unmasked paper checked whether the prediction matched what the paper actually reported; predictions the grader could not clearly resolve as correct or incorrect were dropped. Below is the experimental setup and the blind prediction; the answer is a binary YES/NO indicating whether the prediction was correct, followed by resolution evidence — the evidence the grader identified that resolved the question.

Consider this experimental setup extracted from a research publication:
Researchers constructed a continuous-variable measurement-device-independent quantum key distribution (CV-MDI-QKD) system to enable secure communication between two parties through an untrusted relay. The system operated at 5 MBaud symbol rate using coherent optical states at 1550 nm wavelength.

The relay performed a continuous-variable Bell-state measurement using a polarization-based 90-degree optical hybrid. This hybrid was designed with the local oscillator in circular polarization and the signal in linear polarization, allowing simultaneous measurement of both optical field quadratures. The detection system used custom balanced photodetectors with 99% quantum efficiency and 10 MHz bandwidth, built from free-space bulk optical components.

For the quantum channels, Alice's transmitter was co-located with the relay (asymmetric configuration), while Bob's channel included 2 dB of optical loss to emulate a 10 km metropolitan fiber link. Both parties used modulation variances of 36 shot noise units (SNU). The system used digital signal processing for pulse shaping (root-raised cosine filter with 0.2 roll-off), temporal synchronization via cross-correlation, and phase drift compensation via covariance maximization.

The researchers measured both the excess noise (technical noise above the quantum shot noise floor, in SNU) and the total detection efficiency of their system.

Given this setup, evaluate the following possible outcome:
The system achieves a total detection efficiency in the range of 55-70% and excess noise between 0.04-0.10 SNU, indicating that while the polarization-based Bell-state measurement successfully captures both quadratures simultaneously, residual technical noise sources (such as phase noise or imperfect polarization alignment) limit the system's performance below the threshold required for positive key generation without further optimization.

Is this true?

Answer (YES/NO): NO